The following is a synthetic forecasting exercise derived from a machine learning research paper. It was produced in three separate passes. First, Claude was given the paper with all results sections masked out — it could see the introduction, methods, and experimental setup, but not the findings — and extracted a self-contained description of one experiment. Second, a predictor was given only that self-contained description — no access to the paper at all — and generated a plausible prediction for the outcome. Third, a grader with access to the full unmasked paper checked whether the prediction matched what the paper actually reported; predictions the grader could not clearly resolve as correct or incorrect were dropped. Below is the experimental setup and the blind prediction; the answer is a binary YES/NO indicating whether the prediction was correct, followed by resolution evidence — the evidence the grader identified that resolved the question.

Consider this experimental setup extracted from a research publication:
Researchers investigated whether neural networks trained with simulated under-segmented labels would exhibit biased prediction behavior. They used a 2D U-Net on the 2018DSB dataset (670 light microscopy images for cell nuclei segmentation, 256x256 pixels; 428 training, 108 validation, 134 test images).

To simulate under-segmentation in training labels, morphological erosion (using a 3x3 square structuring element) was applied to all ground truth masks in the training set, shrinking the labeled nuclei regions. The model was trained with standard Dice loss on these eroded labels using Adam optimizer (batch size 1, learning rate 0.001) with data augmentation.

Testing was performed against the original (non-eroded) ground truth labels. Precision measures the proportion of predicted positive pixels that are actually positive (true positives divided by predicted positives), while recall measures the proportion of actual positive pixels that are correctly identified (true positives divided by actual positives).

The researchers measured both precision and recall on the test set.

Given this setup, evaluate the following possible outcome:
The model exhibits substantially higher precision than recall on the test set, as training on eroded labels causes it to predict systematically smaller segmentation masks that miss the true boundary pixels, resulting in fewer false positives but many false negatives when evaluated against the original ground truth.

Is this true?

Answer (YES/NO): YES